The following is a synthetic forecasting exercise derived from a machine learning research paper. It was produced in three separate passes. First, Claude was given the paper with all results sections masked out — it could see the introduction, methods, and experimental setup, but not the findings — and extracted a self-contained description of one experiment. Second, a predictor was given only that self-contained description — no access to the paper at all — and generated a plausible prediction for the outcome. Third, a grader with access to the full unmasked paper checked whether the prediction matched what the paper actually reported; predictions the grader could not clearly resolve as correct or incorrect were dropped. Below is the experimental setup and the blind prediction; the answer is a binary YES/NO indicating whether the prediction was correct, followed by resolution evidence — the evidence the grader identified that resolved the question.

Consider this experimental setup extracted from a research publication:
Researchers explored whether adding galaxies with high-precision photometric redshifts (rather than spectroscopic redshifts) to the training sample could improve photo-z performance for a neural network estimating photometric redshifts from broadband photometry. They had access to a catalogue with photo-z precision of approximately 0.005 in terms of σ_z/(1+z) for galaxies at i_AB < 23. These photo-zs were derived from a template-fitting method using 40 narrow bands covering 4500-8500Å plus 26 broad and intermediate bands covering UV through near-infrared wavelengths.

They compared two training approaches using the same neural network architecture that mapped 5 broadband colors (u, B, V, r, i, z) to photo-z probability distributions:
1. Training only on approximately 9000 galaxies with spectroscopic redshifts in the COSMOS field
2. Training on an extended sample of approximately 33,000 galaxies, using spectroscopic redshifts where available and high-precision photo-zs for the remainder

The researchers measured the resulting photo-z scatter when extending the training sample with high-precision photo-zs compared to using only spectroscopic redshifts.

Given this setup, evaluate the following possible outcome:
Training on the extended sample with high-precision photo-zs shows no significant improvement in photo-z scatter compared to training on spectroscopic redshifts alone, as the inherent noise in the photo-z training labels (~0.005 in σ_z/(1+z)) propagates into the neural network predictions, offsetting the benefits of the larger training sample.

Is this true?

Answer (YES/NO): NO